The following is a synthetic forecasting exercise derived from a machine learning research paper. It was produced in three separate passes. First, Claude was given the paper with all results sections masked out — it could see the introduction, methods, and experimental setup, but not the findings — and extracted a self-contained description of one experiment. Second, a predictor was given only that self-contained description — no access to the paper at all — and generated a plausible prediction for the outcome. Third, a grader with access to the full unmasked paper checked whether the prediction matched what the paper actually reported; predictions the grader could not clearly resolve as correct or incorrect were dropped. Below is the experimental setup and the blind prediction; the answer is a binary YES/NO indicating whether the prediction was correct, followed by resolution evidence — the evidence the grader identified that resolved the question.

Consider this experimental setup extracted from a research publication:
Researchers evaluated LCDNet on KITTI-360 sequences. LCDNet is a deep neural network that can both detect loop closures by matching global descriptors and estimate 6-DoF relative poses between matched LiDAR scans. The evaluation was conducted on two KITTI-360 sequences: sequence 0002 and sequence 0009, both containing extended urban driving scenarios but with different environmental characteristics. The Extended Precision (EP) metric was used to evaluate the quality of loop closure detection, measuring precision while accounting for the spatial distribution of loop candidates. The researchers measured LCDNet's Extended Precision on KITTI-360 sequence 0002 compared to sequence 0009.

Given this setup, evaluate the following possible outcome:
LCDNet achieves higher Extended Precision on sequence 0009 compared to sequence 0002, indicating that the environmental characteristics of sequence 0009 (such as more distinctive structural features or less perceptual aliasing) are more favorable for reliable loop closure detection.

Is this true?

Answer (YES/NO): NO